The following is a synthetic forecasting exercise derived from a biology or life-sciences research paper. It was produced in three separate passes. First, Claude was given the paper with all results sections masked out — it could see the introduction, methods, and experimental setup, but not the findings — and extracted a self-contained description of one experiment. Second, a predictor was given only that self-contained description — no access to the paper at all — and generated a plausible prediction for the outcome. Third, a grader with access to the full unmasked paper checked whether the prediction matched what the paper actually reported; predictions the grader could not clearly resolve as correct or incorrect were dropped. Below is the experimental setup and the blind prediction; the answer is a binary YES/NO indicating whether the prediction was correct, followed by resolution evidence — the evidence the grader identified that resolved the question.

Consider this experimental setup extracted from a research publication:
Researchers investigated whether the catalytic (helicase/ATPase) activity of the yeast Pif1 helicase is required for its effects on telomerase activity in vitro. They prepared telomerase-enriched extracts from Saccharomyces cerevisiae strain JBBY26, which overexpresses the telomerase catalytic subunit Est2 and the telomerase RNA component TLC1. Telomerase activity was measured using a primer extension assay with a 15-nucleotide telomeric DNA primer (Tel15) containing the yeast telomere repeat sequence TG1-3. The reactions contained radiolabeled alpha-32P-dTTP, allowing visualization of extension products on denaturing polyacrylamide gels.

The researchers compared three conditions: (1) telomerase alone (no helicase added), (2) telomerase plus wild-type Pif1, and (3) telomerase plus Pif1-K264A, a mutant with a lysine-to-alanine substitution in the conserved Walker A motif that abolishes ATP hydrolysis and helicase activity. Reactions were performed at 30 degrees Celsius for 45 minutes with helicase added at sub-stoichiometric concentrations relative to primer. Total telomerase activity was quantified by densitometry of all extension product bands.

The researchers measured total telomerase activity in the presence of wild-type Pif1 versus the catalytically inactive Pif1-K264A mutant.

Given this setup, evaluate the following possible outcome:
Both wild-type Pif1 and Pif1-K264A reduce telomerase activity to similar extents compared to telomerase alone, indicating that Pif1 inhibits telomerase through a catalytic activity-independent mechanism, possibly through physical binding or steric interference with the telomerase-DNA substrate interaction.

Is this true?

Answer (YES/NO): NO